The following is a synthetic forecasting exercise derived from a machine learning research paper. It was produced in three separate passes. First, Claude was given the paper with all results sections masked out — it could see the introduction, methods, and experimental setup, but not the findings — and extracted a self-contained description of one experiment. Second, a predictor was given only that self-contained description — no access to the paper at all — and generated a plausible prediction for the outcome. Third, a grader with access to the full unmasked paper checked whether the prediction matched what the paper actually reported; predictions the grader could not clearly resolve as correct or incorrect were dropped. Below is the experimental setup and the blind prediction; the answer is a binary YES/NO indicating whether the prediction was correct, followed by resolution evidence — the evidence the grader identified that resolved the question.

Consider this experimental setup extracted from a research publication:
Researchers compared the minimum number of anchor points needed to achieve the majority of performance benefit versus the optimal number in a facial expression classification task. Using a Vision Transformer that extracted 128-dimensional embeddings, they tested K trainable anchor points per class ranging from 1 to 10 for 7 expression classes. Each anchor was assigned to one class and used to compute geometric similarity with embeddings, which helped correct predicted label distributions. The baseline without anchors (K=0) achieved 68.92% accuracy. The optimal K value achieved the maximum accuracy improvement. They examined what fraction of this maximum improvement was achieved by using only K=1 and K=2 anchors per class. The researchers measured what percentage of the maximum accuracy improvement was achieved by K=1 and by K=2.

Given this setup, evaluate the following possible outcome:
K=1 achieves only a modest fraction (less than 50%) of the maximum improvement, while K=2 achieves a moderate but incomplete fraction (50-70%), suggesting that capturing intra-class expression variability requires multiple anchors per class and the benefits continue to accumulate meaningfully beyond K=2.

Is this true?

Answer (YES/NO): NO